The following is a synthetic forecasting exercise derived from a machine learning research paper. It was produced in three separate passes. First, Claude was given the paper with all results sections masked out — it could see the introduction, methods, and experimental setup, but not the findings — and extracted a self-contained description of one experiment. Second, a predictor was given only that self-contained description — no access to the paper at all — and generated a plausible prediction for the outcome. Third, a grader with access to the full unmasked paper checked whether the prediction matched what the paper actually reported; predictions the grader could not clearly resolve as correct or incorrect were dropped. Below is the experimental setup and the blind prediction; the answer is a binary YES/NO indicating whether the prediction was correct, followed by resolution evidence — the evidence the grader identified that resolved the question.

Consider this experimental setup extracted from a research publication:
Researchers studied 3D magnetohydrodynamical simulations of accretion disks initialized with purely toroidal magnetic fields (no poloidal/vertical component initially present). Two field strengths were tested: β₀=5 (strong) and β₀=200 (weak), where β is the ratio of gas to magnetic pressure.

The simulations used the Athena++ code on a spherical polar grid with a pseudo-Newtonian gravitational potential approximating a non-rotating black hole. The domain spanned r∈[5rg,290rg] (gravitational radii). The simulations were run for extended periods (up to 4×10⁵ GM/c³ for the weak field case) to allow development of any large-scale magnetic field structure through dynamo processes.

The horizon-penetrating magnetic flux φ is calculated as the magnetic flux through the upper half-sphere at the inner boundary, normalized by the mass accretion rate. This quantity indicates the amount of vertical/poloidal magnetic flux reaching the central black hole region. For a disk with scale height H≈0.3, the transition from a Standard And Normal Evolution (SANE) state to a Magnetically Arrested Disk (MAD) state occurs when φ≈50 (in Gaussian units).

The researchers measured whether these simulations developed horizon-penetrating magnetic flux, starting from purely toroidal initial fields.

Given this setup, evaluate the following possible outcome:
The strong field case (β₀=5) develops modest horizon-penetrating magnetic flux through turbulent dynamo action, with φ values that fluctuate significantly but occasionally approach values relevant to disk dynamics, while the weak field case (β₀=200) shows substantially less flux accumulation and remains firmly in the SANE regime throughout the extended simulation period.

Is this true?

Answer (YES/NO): NO